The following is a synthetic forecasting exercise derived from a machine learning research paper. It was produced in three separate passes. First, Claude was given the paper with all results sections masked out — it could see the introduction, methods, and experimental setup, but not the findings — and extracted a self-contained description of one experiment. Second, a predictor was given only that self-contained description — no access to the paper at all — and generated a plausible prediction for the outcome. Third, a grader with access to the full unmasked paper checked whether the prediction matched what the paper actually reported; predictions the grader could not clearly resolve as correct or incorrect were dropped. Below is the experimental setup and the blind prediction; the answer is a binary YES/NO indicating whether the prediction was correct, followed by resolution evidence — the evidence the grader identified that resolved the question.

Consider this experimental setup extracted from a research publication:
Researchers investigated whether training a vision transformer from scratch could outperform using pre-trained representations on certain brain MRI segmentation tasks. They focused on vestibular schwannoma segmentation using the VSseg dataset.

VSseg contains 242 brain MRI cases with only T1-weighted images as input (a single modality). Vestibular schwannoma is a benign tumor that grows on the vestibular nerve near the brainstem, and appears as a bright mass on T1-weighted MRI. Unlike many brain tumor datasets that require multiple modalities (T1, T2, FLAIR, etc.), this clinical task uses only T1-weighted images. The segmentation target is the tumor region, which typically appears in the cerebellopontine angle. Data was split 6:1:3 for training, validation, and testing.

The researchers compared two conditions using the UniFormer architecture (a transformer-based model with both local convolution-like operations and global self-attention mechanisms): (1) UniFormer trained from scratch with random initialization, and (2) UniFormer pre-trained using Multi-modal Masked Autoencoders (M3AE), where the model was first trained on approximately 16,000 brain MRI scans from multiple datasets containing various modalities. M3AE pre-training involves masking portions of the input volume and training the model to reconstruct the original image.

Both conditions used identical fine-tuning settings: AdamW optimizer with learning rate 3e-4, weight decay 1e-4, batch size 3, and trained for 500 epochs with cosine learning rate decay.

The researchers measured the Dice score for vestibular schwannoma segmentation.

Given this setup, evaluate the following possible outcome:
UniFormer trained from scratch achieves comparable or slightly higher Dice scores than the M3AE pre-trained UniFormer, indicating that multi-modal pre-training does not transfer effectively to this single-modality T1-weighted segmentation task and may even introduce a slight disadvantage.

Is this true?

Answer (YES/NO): YES